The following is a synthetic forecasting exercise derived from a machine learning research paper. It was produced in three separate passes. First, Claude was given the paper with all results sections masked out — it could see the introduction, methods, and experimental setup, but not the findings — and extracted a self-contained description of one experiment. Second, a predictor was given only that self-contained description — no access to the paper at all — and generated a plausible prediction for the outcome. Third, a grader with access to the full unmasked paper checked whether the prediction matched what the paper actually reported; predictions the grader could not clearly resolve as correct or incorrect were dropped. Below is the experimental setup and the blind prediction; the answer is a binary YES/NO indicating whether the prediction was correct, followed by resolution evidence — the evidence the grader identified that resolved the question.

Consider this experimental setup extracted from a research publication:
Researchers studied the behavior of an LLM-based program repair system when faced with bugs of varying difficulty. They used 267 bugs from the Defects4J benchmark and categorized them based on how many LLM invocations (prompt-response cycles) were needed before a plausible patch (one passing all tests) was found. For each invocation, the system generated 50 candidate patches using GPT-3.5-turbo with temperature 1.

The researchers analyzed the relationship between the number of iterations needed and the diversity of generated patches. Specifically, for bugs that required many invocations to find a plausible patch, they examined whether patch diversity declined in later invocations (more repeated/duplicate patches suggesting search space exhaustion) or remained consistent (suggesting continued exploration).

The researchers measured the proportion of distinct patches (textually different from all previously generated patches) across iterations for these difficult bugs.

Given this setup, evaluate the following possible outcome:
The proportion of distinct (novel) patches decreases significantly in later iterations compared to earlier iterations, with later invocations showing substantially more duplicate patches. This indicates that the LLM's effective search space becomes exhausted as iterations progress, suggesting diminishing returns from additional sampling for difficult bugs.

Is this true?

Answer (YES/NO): NO